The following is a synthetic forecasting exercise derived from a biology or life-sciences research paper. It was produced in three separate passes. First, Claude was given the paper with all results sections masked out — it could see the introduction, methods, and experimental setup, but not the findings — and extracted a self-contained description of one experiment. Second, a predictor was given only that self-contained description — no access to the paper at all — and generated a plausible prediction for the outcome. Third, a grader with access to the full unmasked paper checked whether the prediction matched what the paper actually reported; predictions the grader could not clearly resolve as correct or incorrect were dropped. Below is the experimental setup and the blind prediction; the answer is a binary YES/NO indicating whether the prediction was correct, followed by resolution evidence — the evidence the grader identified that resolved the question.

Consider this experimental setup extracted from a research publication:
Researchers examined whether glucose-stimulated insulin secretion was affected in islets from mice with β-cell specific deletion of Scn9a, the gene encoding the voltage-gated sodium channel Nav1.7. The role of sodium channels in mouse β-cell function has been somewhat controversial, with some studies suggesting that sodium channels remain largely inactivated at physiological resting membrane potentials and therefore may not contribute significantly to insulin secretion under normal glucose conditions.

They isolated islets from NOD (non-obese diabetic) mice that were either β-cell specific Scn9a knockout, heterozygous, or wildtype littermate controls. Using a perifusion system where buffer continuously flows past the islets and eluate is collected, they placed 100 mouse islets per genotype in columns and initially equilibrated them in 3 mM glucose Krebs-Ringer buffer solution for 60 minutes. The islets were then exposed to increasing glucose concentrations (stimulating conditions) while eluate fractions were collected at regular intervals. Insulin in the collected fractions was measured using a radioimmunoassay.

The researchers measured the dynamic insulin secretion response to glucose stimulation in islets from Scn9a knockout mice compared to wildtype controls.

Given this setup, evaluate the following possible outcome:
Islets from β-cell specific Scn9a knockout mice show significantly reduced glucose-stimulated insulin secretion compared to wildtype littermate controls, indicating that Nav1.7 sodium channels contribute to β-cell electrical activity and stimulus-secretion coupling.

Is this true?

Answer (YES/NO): YES